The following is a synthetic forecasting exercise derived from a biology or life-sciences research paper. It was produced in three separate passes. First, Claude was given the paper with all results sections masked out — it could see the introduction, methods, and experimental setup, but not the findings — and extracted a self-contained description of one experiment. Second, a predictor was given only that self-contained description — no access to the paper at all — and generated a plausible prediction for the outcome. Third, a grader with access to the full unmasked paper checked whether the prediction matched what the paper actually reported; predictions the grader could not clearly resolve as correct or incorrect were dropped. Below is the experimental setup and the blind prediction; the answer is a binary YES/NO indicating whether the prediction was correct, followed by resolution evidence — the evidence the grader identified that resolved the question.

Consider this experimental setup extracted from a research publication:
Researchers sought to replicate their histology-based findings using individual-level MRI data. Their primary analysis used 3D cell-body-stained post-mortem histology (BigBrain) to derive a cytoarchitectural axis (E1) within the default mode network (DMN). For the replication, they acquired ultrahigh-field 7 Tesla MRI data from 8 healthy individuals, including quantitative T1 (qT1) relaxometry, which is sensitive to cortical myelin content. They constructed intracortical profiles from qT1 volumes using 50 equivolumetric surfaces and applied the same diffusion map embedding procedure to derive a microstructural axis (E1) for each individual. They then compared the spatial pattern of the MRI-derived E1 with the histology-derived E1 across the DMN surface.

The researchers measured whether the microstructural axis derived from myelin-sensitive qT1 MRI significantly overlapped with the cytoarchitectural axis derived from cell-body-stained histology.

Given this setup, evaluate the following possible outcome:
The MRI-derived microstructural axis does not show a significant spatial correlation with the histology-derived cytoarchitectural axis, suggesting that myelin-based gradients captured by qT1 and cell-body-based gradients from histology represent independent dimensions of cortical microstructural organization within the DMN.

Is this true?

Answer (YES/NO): NO